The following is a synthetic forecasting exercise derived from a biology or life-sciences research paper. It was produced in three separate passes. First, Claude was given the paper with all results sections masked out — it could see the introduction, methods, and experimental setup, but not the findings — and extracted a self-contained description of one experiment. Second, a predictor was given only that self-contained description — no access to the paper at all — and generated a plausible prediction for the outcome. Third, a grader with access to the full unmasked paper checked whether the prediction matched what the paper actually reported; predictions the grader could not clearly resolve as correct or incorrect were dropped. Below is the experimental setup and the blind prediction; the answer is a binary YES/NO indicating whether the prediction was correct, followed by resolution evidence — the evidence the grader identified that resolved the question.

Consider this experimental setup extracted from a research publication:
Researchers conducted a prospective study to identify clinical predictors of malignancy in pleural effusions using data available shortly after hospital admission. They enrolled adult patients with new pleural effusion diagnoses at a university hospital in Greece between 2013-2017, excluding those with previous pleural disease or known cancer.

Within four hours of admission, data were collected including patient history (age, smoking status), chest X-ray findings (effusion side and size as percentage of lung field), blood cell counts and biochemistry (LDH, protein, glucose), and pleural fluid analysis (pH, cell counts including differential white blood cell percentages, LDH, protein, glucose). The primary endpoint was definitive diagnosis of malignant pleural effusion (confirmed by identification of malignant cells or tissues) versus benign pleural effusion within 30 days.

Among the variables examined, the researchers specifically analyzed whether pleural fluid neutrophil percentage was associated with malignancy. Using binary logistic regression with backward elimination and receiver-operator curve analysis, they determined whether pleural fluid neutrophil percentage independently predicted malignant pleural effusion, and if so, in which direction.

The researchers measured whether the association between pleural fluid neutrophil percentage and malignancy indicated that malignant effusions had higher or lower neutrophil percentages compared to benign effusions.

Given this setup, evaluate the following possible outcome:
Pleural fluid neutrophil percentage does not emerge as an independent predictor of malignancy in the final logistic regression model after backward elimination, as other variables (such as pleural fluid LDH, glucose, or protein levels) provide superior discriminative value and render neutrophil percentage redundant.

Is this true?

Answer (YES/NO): NO